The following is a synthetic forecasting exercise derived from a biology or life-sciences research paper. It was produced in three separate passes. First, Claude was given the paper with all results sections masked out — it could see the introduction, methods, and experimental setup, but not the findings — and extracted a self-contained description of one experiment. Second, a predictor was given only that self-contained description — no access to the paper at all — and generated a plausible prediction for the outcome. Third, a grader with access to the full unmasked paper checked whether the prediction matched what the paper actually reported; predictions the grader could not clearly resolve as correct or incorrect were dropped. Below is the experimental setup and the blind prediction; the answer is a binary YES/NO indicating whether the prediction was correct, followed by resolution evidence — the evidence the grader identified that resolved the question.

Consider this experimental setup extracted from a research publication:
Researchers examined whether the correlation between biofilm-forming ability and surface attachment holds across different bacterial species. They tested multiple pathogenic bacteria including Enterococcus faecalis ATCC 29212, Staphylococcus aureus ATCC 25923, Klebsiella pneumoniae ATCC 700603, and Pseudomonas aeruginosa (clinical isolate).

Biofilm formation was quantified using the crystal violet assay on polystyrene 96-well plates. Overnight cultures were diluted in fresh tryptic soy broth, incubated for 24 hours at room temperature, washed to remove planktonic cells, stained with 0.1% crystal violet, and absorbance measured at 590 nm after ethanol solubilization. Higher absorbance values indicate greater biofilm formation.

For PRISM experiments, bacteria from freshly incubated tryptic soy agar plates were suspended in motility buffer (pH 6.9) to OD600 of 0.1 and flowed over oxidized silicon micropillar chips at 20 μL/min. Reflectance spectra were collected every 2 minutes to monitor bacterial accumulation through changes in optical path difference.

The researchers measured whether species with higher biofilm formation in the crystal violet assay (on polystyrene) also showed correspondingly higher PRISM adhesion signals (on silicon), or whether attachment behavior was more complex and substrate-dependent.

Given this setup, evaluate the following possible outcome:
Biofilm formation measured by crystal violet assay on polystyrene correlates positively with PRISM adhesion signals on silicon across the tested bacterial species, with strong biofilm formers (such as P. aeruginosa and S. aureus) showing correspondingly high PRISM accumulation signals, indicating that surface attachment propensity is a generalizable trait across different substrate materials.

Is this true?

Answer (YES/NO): NO